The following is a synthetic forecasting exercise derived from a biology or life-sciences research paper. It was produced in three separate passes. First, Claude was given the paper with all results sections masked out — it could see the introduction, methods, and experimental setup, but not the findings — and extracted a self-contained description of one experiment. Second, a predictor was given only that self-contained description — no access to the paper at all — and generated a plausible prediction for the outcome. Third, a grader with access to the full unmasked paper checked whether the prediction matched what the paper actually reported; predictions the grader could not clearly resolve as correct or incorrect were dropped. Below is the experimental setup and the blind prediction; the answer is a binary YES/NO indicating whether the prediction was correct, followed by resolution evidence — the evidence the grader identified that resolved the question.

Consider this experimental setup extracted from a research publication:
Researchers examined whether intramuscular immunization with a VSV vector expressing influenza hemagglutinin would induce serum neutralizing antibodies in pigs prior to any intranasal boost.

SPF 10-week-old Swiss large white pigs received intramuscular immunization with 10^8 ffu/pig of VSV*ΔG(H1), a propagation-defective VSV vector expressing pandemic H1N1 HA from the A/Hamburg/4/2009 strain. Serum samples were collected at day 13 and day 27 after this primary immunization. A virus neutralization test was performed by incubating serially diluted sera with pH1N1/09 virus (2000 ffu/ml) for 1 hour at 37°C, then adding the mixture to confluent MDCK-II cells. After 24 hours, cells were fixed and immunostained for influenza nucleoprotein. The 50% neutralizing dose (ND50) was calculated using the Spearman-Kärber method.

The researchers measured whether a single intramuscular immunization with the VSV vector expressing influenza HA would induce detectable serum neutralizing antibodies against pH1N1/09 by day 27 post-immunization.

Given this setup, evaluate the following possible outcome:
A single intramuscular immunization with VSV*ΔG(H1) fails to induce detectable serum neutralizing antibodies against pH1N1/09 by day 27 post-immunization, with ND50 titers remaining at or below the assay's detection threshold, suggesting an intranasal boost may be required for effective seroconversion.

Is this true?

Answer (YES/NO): NO